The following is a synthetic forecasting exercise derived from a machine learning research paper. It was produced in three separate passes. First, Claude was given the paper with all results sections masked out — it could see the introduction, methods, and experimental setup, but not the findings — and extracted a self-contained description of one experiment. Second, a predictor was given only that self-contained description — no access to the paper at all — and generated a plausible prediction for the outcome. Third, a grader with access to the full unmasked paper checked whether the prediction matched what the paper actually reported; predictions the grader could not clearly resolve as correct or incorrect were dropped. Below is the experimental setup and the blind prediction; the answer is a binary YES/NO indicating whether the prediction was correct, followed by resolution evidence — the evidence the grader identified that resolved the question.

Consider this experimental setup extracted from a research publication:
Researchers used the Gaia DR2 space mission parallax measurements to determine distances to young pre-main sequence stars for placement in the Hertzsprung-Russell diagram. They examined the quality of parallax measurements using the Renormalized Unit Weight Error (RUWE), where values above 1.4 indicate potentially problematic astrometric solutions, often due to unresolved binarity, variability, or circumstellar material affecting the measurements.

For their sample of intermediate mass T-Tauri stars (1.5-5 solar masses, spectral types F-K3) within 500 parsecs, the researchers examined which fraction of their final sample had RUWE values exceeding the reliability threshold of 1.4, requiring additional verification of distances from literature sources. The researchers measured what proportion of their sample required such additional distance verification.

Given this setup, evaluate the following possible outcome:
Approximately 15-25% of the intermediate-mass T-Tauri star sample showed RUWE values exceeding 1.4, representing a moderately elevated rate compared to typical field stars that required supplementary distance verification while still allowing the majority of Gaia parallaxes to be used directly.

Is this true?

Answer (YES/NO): YES